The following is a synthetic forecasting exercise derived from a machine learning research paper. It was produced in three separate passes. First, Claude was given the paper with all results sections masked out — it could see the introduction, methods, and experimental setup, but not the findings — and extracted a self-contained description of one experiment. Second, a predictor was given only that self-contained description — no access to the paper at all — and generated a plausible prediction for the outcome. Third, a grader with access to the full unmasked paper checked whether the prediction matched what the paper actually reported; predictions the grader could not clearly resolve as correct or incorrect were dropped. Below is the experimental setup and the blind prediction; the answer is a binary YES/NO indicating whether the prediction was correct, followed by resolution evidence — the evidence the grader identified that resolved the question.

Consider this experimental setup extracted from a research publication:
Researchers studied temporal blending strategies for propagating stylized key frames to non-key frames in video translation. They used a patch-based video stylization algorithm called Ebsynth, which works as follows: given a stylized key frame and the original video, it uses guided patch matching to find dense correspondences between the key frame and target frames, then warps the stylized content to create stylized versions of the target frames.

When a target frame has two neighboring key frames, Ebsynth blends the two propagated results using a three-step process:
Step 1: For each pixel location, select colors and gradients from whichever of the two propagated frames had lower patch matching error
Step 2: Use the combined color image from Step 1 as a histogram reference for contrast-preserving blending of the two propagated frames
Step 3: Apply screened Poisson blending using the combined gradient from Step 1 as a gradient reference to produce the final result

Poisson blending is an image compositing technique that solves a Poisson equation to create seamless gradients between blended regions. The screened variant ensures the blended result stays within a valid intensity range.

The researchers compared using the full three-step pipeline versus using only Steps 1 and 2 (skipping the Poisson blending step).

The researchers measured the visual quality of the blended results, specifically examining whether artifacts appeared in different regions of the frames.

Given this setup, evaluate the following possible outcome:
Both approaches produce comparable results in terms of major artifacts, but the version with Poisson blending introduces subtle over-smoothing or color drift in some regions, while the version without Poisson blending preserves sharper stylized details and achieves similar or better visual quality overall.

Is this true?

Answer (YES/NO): NO